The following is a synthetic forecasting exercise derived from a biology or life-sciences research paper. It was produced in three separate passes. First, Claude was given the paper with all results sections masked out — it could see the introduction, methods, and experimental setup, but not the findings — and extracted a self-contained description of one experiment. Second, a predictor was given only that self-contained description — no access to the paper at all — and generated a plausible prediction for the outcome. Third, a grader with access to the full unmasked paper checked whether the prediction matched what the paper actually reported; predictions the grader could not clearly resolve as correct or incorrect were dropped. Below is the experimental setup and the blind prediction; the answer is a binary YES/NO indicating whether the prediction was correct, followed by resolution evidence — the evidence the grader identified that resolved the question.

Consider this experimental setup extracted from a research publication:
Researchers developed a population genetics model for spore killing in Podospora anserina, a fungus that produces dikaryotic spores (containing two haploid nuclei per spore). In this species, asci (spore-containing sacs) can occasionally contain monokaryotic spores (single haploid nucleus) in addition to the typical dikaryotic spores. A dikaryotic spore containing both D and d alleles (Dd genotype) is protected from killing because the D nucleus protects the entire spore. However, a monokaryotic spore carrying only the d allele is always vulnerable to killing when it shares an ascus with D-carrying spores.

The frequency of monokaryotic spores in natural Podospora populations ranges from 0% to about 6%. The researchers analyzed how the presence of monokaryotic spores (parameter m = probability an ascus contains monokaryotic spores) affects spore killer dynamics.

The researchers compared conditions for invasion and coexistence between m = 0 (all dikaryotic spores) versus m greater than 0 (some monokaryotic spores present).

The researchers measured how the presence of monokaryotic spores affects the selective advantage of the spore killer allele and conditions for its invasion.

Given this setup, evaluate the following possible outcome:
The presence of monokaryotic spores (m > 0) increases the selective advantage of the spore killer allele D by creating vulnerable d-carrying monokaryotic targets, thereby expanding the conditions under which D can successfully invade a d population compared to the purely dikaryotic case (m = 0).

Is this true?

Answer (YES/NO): YES